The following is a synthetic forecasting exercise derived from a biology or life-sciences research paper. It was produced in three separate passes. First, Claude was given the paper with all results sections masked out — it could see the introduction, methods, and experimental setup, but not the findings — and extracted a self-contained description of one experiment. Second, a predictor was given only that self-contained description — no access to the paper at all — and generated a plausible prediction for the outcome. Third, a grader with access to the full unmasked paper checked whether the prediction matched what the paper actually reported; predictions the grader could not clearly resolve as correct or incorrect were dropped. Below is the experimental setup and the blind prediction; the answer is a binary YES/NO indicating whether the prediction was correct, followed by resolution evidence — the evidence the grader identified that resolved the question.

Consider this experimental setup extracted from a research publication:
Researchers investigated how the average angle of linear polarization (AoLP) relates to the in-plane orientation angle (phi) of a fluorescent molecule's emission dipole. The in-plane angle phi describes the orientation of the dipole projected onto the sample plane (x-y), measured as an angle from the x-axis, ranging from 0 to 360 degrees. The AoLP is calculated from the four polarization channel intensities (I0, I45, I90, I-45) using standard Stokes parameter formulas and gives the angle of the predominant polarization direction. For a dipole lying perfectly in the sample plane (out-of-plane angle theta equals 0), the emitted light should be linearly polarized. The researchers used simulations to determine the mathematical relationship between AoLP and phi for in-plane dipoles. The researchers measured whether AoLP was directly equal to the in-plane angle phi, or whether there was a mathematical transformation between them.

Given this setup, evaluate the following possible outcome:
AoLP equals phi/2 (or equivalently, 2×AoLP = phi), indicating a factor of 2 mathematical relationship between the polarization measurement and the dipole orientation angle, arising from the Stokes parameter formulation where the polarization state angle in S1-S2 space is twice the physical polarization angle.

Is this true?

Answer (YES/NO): NO